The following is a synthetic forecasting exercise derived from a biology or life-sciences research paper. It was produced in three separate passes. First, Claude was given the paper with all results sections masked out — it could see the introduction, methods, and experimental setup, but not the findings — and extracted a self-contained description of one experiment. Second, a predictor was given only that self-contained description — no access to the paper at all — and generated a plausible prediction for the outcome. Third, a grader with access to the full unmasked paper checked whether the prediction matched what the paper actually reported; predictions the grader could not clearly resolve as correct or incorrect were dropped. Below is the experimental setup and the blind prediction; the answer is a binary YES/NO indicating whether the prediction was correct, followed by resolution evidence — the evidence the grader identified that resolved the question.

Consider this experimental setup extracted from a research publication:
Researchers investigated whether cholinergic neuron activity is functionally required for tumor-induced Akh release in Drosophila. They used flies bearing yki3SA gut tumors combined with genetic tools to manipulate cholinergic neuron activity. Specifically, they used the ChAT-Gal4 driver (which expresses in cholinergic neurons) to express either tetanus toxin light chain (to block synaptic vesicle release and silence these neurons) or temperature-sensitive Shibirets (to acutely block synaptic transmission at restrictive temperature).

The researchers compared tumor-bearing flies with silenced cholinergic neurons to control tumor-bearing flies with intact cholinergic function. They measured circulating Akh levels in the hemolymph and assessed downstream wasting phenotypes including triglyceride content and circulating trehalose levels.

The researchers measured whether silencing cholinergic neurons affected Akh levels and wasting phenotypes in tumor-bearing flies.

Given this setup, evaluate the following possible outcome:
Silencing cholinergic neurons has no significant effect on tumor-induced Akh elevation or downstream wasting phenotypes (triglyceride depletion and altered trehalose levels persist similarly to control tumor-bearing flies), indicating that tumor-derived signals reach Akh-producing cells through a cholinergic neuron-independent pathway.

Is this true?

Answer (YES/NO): NO